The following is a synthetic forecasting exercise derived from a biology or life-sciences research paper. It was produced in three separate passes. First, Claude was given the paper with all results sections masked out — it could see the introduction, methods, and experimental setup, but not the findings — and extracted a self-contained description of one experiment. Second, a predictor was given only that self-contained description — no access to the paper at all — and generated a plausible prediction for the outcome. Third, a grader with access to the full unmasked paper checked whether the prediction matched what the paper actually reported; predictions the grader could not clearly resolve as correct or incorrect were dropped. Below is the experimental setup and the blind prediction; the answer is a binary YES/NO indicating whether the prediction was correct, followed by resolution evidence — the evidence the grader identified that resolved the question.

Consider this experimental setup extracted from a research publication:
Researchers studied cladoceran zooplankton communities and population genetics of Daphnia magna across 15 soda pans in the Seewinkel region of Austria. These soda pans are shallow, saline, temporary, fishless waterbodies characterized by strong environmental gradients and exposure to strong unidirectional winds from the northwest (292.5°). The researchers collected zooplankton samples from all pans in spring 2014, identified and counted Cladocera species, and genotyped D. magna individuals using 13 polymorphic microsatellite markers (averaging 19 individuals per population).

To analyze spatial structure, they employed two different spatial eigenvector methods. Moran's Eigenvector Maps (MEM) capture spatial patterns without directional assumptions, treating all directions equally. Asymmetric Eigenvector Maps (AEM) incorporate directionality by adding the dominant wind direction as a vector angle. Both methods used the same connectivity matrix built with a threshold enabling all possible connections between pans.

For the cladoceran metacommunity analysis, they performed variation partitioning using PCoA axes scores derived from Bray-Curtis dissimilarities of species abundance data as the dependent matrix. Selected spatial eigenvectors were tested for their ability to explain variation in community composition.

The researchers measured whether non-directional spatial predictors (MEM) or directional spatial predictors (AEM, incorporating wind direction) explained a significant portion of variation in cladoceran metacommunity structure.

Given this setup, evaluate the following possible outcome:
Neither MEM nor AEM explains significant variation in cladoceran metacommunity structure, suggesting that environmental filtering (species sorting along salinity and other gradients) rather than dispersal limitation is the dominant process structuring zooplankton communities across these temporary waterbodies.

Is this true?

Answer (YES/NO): NO